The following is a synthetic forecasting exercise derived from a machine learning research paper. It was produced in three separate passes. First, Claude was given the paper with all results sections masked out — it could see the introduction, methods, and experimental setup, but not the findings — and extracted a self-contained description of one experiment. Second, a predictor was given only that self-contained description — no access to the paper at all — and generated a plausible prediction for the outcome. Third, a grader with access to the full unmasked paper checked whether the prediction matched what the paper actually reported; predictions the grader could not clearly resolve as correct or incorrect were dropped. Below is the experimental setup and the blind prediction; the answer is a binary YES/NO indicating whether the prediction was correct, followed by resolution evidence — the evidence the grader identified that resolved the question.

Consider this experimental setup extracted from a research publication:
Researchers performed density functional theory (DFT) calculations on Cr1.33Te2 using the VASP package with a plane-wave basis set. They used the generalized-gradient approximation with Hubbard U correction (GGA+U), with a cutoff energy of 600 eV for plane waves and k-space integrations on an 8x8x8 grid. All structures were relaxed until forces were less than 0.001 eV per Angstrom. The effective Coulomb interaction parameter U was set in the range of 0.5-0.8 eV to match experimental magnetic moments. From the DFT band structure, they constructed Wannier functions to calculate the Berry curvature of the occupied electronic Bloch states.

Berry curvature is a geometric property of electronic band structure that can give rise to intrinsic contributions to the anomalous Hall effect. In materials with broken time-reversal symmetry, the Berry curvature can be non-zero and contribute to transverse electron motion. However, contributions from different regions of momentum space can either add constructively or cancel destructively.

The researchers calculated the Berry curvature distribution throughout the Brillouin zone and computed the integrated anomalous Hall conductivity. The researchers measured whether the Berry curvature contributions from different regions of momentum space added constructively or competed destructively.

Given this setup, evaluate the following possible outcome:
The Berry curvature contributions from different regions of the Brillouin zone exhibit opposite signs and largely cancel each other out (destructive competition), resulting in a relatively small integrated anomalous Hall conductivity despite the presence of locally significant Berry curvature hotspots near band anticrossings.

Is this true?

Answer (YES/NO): YES